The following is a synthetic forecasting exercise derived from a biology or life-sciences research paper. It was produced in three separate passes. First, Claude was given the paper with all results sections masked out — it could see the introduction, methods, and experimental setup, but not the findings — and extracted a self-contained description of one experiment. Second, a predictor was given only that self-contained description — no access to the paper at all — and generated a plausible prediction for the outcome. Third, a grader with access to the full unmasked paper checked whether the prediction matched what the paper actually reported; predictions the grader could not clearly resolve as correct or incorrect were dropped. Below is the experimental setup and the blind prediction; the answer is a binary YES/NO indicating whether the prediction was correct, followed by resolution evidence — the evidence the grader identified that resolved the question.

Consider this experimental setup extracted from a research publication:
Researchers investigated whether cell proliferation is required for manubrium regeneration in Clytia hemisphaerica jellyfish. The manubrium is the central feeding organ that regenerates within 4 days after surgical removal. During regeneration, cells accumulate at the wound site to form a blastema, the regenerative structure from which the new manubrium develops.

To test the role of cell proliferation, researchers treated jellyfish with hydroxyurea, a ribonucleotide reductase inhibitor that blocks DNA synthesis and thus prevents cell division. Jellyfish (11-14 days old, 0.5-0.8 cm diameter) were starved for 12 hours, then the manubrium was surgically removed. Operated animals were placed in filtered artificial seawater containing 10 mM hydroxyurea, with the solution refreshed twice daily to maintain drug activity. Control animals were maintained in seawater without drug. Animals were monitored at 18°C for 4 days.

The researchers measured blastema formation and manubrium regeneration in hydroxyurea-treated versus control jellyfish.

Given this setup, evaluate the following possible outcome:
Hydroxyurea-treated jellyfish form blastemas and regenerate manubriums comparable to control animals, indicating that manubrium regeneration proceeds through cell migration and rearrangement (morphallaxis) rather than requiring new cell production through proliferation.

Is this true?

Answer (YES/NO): NO